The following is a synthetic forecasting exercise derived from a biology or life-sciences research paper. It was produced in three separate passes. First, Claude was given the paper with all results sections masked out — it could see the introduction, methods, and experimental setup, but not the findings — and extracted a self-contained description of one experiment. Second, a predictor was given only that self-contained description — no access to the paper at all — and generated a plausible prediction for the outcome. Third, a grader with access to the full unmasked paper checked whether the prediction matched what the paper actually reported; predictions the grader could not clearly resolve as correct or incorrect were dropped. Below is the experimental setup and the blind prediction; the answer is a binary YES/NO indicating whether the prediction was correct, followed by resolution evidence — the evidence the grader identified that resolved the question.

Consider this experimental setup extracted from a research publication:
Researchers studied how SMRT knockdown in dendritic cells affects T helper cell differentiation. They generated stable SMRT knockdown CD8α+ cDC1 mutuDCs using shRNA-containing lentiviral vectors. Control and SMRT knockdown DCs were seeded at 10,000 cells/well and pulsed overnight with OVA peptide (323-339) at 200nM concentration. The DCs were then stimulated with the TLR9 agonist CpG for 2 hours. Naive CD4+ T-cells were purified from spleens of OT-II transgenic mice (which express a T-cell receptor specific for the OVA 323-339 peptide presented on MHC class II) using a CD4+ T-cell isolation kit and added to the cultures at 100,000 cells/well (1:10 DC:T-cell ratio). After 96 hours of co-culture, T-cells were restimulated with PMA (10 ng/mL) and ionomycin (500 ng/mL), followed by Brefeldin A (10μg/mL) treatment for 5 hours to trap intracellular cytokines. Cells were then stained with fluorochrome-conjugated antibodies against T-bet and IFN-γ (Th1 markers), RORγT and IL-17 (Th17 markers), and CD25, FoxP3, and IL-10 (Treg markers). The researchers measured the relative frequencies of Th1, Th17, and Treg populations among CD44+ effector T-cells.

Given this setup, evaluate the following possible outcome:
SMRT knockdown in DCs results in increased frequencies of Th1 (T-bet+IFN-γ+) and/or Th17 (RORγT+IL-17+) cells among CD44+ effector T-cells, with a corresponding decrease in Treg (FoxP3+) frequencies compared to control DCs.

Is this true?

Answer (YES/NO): NO